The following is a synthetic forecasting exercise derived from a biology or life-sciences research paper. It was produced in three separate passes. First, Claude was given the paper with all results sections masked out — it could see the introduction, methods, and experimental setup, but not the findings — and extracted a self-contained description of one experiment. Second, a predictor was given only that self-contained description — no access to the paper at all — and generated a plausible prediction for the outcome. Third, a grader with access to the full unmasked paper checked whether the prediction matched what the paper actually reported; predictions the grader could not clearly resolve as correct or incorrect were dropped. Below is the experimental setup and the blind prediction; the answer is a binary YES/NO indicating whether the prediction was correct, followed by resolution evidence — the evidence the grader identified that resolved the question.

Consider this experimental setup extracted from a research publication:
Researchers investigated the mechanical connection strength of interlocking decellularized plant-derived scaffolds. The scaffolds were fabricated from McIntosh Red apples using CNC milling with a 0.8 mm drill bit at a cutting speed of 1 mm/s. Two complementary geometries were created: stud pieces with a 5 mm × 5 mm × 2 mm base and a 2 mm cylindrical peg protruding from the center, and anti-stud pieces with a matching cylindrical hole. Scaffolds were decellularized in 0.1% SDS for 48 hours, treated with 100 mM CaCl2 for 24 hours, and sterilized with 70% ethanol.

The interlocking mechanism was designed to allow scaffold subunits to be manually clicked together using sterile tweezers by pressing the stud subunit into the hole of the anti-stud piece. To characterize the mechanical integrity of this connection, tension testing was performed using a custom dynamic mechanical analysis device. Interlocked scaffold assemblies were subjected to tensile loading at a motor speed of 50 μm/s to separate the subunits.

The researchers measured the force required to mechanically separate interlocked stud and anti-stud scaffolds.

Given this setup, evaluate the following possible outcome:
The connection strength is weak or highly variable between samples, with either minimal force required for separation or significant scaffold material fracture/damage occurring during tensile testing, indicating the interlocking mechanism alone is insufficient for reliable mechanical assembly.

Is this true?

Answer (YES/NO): NO